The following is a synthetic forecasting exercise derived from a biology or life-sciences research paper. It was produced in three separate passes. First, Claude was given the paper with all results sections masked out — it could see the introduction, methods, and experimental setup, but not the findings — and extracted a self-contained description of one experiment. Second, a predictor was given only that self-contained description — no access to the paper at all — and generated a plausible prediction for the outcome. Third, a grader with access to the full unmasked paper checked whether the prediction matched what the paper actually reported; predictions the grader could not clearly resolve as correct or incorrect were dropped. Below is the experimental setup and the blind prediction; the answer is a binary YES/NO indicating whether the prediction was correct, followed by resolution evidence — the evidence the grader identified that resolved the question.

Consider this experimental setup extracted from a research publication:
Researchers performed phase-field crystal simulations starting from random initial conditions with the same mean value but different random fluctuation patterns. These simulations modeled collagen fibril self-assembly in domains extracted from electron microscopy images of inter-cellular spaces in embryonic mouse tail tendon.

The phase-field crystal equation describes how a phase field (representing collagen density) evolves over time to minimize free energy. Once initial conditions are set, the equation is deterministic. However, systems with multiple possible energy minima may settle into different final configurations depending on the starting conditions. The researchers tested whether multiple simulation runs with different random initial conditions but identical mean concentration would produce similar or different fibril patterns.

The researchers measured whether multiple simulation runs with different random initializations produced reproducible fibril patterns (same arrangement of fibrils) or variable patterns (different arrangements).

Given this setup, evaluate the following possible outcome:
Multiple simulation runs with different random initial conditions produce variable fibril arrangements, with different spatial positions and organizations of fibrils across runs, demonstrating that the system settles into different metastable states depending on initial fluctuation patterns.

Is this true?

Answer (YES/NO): YES